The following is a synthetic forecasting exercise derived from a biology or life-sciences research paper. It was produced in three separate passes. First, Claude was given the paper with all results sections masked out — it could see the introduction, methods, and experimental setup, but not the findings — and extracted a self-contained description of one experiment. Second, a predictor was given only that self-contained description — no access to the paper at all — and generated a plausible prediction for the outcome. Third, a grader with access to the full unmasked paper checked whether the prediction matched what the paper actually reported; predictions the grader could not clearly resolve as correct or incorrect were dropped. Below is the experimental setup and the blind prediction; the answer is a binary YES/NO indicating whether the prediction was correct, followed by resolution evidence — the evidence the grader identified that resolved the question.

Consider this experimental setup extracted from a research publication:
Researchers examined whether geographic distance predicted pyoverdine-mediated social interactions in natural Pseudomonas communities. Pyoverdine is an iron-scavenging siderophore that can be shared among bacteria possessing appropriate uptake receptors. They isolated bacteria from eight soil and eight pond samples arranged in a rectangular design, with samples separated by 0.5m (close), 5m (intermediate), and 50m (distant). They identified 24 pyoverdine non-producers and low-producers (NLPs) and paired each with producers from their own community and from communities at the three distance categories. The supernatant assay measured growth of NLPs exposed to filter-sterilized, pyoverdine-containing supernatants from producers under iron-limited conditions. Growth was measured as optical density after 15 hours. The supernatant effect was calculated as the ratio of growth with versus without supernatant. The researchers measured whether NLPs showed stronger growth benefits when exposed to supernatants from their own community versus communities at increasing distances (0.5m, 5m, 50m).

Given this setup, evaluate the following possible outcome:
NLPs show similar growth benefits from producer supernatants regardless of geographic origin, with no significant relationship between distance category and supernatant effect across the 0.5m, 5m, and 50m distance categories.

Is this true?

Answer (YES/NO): YES